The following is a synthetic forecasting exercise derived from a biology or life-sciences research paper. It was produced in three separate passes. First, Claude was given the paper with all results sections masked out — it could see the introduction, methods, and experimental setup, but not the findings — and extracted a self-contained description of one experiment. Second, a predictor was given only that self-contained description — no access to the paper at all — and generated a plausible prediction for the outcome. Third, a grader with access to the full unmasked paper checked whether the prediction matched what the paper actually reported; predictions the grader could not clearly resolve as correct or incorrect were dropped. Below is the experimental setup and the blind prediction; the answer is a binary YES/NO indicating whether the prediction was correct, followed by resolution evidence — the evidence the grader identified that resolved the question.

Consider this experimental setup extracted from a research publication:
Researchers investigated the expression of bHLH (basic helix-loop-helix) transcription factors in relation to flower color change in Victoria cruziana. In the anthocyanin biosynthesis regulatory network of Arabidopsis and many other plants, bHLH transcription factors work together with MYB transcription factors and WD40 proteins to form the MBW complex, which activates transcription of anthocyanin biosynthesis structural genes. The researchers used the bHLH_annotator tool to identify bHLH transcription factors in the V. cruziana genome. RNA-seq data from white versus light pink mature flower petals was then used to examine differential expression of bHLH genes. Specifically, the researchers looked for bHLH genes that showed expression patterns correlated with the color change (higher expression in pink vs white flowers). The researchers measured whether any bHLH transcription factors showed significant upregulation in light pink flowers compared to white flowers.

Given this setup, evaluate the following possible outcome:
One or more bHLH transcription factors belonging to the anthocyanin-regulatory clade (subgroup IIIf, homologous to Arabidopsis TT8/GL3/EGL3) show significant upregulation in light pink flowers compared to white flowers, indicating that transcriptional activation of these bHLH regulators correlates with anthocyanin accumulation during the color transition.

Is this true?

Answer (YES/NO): NO